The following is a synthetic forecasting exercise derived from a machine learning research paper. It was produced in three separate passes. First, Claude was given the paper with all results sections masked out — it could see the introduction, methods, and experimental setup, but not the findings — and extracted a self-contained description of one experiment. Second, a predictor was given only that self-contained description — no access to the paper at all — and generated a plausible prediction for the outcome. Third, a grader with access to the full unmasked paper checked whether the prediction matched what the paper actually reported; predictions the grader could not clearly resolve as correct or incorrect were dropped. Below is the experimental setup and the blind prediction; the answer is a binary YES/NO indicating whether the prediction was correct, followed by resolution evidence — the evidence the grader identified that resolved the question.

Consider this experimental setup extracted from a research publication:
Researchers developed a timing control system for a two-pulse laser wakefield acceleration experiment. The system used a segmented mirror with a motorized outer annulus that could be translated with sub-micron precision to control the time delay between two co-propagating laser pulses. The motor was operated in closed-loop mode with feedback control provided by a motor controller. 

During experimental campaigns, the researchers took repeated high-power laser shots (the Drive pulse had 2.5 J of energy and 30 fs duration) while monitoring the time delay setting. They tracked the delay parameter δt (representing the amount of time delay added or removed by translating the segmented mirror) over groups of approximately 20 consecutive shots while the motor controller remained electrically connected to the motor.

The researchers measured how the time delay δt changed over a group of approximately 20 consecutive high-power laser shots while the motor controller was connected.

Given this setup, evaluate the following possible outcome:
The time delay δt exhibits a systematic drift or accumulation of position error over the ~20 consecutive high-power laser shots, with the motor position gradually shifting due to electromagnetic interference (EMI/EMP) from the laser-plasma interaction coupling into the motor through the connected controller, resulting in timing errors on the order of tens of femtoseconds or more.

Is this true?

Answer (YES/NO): NO